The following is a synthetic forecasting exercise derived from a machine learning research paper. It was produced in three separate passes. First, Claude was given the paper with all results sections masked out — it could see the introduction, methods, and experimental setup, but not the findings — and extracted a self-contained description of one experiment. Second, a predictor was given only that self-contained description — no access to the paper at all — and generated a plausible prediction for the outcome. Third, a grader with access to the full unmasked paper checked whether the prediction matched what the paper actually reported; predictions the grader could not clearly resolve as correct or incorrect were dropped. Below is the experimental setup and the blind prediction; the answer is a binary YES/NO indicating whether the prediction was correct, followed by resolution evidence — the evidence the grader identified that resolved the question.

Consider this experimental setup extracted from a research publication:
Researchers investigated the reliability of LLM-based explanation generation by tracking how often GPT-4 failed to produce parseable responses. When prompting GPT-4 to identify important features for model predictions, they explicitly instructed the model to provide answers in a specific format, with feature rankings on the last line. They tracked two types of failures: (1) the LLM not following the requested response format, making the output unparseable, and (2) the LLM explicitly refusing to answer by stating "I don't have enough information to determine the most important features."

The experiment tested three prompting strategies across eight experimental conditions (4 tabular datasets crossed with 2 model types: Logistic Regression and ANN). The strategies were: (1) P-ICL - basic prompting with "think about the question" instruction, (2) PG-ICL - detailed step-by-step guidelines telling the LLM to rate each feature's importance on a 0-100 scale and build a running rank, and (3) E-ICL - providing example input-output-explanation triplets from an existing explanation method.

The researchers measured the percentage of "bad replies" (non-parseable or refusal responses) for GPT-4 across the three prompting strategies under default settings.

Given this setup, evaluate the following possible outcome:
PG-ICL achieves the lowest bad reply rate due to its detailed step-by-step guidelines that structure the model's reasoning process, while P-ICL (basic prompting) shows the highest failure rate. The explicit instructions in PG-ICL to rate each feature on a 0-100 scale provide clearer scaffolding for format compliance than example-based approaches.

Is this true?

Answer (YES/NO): NO